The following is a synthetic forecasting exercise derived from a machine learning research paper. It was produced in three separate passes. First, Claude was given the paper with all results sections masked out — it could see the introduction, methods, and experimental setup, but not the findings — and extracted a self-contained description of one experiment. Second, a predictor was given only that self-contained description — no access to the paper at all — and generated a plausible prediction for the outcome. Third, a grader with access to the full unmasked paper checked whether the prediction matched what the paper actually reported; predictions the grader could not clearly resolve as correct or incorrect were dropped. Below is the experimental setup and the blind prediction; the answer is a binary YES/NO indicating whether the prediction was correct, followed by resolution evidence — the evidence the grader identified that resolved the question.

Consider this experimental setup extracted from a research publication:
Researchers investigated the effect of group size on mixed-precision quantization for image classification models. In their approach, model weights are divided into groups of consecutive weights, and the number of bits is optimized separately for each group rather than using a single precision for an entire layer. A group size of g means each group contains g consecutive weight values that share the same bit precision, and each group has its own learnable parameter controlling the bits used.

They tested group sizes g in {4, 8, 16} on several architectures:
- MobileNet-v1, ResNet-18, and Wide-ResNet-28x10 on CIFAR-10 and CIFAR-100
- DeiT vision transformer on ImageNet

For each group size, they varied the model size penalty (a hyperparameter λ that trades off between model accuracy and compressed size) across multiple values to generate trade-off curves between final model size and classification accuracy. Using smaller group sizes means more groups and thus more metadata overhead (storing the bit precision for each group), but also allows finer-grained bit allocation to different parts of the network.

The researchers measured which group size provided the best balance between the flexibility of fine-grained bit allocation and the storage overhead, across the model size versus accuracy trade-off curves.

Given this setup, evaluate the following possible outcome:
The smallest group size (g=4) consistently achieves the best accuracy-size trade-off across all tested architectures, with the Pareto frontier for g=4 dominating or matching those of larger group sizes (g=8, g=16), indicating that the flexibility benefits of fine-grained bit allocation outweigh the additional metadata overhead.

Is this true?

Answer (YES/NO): NO